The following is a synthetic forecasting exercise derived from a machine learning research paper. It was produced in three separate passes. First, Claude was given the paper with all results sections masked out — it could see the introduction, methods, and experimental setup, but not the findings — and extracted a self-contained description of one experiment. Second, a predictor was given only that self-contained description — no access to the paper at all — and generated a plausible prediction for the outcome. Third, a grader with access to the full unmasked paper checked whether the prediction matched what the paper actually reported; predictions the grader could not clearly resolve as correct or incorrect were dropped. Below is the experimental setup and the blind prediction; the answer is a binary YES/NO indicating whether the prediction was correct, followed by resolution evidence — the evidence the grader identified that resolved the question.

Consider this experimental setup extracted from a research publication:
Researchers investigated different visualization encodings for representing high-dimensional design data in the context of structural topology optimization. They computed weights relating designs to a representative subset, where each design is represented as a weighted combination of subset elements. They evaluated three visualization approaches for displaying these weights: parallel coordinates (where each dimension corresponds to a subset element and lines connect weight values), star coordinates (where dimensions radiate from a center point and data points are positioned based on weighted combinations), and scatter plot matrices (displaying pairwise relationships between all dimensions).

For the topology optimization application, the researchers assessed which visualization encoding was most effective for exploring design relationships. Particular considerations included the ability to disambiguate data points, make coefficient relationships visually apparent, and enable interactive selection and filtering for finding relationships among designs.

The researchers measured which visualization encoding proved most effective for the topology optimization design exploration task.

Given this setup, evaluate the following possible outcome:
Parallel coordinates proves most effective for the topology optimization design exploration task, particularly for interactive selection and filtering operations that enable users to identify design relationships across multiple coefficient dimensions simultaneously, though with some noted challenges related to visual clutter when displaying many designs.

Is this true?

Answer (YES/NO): NO